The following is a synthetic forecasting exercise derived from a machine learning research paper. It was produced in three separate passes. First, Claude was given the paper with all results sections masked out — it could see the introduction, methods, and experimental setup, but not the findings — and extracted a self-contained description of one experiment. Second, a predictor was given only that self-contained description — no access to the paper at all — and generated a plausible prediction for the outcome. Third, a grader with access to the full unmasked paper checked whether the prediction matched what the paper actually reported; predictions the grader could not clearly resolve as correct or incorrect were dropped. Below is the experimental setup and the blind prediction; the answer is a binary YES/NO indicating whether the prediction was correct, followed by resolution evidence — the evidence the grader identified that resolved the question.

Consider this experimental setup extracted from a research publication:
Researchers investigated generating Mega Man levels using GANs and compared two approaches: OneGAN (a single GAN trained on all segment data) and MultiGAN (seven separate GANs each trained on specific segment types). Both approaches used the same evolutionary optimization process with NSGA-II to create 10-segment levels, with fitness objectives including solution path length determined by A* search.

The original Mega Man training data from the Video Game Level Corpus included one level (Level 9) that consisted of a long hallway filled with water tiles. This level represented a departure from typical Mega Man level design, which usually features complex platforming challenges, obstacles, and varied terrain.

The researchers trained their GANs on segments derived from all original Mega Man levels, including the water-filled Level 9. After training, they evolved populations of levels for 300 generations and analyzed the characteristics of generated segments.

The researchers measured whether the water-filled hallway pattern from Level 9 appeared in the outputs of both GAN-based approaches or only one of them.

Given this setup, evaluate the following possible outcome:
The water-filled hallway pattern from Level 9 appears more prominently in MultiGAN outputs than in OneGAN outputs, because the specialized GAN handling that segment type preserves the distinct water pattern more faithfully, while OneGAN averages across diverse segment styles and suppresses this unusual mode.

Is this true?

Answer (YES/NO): NO